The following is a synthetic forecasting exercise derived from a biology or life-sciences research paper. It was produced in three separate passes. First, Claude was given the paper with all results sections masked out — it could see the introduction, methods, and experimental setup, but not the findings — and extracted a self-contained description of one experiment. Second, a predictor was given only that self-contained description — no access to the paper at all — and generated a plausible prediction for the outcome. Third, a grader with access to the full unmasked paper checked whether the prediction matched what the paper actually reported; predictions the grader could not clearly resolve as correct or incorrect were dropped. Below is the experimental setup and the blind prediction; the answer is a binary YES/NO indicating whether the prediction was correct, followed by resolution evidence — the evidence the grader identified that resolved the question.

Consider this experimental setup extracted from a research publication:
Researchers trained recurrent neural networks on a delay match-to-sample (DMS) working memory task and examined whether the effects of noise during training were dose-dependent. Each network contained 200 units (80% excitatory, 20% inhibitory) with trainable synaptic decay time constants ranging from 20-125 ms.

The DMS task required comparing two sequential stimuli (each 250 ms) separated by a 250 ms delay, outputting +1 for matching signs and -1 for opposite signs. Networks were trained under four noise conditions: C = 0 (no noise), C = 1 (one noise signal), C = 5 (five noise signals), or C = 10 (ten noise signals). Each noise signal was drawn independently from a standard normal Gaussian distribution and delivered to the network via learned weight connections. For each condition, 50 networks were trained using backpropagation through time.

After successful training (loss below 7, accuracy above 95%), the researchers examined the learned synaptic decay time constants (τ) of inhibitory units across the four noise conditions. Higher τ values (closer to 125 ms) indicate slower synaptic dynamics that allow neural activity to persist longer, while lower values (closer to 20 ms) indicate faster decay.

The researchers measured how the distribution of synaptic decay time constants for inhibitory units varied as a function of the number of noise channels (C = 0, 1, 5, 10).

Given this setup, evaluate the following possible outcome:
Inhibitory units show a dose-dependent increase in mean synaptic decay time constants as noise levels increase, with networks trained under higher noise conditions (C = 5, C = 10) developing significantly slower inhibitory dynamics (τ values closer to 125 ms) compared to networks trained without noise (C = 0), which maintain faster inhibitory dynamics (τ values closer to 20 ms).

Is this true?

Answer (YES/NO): YES